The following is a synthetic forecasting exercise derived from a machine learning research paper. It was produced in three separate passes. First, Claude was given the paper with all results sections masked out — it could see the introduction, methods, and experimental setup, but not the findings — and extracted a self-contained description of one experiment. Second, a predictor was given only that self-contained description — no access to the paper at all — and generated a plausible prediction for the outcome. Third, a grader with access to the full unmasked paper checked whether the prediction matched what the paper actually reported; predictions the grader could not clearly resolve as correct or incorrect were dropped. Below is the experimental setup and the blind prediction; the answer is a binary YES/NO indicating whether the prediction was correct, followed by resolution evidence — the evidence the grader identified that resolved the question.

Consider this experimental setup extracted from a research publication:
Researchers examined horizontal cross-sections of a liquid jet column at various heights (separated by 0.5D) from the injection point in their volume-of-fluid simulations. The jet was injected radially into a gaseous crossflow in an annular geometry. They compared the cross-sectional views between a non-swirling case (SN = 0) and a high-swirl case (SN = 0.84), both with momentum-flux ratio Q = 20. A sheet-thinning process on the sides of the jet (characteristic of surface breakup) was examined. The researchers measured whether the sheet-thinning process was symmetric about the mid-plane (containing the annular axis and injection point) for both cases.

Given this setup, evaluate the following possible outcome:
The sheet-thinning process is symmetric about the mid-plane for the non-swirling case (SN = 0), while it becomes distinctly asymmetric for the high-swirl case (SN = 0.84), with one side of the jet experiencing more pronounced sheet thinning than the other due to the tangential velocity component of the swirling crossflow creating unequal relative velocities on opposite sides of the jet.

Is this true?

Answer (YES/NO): YES